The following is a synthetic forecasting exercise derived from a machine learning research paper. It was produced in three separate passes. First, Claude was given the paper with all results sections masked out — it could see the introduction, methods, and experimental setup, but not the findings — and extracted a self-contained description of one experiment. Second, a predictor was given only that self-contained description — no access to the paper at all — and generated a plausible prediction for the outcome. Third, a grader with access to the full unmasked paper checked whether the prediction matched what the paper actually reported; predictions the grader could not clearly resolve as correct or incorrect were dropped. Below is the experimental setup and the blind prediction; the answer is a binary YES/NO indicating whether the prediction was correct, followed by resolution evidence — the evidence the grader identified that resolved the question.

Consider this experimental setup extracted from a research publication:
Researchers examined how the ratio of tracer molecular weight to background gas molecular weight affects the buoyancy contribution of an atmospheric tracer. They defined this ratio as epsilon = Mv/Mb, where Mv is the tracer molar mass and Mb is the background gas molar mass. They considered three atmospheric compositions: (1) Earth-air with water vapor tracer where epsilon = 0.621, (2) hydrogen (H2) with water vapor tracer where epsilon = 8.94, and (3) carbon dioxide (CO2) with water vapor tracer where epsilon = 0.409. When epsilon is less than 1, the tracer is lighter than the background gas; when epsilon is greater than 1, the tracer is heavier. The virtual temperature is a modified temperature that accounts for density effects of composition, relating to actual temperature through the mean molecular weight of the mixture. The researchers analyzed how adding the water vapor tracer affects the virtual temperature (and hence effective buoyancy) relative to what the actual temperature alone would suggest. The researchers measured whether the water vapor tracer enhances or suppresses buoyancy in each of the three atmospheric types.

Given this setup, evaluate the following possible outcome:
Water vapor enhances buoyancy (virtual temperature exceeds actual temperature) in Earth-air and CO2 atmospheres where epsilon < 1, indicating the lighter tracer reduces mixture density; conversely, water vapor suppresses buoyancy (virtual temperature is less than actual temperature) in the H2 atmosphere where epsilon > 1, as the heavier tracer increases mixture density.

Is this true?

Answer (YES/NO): YES